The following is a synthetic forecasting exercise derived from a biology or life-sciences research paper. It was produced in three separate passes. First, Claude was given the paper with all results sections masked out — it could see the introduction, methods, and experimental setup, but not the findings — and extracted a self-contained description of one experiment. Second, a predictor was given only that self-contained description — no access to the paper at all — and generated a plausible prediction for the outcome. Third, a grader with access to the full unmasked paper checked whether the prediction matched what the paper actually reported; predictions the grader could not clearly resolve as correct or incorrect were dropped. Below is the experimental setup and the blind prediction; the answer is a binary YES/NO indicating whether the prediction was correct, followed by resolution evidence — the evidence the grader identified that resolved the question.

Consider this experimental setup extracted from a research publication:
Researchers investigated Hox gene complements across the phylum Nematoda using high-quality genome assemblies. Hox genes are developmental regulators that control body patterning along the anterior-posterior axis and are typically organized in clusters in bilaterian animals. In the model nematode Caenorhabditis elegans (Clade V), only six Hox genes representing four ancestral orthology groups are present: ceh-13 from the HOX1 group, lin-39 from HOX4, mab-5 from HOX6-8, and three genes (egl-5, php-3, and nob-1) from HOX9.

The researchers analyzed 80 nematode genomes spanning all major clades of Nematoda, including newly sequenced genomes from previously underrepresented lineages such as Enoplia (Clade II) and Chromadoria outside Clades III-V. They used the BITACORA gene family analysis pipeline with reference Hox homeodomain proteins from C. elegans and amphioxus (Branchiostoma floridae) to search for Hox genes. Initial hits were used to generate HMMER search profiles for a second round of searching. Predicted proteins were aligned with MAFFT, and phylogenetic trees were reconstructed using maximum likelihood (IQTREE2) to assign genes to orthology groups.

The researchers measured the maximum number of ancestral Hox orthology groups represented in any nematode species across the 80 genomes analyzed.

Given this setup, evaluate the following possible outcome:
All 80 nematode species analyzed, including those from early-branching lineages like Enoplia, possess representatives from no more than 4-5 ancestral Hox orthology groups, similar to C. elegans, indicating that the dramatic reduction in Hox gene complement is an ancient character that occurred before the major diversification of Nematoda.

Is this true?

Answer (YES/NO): NO